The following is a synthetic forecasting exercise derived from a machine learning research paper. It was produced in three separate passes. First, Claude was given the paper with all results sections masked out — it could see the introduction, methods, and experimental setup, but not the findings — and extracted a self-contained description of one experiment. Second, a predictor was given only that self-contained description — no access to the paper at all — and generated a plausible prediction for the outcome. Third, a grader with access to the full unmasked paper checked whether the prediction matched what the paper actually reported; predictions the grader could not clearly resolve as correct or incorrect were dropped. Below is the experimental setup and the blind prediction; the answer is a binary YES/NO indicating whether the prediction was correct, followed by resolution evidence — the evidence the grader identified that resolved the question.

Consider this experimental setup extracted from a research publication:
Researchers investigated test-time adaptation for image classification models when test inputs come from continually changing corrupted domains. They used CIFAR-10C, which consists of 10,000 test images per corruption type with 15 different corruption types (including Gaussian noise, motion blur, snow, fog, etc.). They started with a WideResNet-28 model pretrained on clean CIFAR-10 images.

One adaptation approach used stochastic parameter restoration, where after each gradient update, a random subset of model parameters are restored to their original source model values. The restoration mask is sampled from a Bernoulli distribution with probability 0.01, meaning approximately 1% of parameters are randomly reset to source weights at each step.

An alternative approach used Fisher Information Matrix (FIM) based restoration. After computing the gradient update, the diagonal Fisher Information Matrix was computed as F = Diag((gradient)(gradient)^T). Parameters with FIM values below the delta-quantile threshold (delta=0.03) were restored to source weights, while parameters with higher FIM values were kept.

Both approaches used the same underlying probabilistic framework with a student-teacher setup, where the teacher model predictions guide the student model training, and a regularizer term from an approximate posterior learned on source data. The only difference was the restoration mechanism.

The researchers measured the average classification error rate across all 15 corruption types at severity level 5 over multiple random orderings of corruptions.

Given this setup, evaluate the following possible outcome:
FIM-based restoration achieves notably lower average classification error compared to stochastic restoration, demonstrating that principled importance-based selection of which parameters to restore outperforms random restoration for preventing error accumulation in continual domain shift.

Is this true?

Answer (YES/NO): NO